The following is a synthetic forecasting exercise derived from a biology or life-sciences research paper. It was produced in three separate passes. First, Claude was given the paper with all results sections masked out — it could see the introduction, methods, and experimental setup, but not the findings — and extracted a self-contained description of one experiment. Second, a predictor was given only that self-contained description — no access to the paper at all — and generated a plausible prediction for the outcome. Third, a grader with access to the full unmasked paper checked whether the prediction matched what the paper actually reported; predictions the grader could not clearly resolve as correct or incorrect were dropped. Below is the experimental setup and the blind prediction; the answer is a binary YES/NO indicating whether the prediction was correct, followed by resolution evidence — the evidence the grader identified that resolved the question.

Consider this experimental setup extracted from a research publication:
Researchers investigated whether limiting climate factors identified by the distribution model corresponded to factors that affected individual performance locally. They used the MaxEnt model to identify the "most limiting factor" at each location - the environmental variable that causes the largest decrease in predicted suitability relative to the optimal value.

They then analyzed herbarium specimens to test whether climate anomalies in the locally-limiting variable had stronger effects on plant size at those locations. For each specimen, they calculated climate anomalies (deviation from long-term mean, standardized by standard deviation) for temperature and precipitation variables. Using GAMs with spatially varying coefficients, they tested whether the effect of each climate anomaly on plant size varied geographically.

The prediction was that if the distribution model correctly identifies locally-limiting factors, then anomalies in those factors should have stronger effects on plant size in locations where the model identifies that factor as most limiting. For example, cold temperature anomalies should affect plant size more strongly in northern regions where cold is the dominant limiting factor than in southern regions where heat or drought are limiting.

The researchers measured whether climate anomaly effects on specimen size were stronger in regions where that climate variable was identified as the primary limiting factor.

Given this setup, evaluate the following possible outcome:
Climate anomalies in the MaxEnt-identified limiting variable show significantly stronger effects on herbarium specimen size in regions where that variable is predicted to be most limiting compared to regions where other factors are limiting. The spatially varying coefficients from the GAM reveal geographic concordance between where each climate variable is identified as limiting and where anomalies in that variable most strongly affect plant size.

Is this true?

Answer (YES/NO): NO